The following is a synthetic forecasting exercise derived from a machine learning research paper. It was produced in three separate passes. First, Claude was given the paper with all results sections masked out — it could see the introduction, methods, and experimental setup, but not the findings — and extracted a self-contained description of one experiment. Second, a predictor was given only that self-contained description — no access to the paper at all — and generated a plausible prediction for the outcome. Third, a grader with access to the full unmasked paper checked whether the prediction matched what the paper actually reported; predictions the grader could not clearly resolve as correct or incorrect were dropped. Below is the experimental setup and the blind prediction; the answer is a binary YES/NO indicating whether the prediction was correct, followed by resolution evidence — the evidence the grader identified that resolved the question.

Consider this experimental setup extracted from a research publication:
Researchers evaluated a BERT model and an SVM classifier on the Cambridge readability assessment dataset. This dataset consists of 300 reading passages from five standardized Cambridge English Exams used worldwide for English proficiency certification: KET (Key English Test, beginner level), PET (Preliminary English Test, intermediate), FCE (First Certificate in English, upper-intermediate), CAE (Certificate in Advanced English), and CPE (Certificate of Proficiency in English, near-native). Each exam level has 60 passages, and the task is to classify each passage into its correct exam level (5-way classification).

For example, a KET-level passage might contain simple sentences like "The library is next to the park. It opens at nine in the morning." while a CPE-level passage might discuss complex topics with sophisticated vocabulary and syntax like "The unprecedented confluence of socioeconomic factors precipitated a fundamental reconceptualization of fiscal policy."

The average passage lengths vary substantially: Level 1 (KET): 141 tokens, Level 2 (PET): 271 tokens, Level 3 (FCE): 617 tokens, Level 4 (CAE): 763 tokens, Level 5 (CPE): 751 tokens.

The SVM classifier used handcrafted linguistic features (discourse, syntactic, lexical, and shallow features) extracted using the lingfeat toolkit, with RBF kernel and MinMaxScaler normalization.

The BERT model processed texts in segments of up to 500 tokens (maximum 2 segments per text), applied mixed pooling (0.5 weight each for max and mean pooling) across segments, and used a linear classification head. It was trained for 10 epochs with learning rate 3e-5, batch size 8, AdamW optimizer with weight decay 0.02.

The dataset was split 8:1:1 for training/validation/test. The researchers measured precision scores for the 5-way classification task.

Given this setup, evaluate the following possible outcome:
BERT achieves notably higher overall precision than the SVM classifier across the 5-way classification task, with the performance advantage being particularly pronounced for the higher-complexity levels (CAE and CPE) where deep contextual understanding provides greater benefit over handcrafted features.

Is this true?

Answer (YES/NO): NO